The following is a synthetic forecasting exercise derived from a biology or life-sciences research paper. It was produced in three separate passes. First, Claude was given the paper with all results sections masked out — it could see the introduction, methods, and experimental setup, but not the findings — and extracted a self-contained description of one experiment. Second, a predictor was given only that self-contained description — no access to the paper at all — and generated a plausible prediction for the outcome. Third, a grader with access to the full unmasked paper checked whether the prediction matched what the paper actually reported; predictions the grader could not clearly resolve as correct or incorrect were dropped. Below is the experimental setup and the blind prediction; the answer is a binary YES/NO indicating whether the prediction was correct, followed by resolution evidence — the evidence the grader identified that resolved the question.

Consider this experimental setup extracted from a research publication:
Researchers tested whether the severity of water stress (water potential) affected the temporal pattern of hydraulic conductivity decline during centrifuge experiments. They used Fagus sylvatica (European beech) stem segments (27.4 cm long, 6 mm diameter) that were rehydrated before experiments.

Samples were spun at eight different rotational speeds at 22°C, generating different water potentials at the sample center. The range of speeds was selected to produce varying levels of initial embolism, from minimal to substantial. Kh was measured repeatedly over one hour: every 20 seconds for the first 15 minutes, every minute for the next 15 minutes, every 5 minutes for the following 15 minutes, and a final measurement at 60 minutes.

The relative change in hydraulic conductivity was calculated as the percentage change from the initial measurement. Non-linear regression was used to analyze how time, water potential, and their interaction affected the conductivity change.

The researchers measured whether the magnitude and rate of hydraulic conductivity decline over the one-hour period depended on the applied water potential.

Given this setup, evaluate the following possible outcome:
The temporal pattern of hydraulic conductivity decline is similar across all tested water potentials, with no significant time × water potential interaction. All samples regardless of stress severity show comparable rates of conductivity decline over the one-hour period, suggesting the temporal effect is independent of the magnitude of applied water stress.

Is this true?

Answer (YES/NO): NO